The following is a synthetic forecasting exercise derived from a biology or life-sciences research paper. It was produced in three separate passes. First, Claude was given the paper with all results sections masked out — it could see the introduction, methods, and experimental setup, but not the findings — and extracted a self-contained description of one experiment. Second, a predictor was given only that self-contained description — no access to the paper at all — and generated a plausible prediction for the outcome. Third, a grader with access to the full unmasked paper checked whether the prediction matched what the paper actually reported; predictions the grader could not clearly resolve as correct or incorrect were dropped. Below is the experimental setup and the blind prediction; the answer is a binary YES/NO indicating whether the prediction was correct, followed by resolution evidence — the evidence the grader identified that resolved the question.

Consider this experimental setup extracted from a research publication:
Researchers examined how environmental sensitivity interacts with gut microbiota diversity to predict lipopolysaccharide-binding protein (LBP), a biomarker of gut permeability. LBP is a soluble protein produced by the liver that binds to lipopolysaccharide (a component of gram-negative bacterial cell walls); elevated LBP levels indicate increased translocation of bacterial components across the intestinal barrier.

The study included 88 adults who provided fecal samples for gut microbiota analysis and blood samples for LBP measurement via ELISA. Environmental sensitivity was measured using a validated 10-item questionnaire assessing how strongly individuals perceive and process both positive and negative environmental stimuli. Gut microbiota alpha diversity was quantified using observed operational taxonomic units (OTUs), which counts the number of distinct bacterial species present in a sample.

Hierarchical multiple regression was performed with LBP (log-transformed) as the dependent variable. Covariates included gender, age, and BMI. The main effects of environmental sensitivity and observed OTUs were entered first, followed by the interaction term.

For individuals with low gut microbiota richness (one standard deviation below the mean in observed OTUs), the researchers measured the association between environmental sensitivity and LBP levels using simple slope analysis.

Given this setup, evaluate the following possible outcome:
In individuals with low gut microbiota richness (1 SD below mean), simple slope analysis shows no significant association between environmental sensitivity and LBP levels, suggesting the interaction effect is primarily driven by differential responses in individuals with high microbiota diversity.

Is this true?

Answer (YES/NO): NO